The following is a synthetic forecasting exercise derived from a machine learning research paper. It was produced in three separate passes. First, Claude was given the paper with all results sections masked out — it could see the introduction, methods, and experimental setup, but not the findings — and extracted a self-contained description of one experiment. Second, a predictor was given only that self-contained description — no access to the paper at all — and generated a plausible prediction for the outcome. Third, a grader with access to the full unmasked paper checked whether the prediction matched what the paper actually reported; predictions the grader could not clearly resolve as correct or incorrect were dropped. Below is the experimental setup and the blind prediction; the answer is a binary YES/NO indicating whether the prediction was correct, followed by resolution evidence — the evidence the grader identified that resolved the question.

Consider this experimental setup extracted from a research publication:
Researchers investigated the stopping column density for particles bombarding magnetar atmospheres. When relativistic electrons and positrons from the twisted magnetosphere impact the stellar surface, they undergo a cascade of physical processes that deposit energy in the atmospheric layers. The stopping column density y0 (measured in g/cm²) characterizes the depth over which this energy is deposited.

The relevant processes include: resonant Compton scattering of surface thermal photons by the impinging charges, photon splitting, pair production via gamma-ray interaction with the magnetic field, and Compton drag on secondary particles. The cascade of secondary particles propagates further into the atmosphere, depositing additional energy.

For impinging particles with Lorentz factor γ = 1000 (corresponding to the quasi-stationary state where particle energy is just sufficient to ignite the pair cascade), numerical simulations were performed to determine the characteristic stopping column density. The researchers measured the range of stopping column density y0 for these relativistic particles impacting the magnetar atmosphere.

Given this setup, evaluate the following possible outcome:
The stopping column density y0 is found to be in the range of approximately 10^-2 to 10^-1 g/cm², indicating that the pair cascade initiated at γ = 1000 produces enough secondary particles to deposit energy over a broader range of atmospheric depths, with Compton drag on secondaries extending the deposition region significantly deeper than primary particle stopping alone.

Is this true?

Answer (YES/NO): NO